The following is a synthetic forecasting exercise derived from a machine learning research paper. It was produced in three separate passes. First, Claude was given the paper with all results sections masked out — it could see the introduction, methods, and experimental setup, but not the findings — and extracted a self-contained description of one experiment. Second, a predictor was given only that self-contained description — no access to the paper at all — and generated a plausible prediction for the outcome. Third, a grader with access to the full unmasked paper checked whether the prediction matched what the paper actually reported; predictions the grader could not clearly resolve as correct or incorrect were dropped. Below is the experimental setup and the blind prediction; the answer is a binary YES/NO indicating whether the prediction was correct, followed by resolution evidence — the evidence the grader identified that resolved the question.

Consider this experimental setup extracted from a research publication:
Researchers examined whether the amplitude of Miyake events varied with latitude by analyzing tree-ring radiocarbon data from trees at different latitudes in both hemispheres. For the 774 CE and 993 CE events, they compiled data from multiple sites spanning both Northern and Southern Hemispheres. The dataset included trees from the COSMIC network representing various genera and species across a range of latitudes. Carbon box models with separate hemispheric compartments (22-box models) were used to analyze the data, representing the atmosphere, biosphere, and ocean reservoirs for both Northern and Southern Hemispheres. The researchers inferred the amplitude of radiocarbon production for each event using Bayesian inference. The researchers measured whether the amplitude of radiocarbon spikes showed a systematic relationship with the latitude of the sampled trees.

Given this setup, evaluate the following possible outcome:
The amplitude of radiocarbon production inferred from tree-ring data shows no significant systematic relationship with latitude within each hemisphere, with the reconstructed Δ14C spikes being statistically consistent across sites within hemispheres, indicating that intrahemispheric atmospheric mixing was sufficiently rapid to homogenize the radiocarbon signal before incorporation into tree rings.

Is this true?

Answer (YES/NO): YES